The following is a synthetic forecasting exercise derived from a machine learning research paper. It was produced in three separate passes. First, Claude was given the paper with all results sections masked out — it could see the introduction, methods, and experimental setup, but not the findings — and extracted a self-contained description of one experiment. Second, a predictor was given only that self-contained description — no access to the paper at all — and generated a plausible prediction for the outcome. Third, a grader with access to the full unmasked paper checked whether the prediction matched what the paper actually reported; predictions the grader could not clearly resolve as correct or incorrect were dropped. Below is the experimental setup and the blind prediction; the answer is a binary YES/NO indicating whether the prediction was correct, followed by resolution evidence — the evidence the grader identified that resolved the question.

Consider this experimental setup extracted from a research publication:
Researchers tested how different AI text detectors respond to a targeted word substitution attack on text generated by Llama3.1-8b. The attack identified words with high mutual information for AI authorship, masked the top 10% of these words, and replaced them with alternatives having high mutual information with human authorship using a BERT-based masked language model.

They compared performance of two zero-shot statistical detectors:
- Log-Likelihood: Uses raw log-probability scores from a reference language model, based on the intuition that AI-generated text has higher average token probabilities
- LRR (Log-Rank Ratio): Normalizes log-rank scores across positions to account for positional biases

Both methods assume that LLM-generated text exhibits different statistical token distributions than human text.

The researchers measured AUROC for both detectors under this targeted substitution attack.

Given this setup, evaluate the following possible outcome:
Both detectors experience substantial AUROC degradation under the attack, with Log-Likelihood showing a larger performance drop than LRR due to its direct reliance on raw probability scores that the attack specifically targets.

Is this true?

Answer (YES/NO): YES